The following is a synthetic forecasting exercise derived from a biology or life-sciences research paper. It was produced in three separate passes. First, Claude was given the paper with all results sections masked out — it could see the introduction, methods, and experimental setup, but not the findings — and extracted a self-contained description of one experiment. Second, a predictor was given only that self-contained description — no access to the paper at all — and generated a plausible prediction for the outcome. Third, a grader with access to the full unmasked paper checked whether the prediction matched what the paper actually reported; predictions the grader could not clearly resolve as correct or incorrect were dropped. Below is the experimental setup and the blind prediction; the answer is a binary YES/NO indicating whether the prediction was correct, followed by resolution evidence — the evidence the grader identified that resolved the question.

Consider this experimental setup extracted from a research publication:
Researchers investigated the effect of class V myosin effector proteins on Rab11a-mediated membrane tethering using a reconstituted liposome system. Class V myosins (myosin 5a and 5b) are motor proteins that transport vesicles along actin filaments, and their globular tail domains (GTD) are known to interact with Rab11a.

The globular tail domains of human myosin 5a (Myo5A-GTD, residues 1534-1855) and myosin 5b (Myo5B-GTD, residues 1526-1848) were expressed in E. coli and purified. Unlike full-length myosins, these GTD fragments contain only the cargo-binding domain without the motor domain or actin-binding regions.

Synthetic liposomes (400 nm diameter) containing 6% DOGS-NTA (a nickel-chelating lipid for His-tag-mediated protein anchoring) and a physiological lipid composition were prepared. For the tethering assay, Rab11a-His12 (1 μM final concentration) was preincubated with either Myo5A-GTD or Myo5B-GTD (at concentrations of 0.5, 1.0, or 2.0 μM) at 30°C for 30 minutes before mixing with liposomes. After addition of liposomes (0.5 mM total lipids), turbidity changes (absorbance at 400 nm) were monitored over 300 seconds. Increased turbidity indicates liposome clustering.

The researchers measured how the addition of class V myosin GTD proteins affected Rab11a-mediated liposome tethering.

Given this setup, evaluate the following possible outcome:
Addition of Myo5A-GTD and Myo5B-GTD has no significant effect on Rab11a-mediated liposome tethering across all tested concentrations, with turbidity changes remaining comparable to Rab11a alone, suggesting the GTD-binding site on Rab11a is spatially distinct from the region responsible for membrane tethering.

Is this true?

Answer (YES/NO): NO